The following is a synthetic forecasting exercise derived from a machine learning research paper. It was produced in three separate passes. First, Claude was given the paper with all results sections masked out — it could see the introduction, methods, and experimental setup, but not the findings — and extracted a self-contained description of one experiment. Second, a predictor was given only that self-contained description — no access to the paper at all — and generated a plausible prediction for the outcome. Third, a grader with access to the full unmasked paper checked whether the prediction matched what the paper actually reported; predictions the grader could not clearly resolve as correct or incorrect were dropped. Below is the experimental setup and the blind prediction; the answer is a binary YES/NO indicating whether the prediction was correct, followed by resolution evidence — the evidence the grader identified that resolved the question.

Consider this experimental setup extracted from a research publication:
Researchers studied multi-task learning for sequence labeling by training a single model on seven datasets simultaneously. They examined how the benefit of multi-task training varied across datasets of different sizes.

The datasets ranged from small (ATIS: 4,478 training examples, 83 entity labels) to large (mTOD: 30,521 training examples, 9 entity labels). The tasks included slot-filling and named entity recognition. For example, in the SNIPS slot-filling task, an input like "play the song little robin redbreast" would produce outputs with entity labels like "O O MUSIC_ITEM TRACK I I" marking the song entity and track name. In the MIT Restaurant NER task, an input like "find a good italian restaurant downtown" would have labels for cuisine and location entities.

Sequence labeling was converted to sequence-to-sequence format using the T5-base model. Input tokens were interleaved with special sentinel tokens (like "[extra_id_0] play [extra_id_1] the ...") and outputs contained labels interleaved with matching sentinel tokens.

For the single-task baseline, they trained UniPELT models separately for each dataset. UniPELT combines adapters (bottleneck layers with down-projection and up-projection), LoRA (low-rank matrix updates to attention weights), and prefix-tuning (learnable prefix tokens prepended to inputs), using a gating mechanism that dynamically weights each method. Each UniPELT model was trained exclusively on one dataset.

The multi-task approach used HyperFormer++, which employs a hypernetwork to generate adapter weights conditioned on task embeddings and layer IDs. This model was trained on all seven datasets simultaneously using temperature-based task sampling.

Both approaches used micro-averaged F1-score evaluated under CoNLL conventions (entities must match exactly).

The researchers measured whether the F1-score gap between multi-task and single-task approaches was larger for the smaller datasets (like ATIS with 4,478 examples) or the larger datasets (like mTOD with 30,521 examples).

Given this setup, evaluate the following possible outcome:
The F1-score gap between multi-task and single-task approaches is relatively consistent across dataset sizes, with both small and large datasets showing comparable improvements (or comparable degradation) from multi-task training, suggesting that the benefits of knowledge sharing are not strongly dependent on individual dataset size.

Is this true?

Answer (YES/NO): NO